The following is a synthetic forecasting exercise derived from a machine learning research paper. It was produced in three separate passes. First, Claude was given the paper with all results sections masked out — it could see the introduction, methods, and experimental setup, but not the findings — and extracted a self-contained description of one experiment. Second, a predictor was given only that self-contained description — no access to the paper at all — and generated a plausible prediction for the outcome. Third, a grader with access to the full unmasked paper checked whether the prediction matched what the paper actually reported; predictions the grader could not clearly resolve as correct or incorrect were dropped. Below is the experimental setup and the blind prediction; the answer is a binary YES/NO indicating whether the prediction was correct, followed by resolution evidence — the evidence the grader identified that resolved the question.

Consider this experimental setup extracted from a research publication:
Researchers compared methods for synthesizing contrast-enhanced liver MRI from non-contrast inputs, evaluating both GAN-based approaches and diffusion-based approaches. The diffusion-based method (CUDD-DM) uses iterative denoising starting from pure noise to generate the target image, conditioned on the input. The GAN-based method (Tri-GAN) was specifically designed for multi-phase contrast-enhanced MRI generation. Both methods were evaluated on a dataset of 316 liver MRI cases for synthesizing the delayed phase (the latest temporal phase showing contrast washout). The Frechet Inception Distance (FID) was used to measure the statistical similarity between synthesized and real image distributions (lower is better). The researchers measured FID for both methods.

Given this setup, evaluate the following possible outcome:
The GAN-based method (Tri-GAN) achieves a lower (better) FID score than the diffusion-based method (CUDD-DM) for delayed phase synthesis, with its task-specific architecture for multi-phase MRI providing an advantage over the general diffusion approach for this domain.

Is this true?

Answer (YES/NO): NO